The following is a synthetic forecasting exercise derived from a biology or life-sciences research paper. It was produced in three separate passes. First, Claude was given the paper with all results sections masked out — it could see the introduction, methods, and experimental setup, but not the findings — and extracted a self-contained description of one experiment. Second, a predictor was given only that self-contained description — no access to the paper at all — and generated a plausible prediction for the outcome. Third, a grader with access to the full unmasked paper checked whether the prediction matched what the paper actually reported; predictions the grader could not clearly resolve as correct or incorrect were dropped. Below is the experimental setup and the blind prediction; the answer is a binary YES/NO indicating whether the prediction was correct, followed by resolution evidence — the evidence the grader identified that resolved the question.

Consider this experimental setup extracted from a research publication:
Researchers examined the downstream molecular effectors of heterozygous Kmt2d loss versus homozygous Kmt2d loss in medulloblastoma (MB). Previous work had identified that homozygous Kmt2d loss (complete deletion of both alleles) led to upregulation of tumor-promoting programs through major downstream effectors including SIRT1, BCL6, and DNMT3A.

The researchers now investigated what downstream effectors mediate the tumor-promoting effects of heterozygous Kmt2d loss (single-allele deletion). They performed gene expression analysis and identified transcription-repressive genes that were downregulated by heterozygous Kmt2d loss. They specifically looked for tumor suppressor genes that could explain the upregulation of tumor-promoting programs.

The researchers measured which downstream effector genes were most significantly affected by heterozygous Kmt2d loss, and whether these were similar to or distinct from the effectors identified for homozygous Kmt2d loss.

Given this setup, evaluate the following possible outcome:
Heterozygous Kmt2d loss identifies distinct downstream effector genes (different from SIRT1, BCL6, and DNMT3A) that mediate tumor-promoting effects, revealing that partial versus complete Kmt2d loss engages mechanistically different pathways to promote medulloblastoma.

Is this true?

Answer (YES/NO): YES